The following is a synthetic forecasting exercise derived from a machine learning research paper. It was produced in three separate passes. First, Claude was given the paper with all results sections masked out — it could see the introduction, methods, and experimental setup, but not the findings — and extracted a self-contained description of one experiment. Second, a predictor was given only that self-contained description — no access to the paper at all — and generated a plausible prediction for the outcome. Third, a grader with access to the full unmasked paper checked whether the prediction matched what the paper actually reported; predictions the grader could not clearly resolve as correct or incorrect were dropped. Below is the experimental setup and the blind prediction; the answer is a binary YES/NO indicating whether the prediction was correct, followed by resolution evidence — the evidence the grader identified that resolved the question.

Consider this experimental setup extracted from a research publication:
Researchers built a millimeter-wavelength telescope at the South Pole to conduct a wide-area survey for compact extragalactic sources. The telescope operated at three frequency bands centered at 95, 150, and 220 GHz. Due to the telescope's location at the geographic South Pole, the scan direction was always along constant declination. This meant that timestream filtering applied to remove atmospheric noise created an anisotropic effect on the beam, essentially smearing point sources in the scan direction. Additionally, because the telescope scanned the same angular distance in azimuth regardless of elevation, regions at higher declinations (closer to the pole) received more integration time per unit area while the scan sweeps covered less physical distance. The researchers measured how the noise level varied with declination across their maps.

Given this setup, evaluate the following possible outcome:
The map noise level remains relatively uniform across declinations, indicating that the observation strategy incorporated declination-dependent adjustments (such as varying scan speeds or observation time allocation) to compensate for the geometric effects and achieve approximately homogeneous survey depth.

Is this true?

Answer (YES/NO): NO